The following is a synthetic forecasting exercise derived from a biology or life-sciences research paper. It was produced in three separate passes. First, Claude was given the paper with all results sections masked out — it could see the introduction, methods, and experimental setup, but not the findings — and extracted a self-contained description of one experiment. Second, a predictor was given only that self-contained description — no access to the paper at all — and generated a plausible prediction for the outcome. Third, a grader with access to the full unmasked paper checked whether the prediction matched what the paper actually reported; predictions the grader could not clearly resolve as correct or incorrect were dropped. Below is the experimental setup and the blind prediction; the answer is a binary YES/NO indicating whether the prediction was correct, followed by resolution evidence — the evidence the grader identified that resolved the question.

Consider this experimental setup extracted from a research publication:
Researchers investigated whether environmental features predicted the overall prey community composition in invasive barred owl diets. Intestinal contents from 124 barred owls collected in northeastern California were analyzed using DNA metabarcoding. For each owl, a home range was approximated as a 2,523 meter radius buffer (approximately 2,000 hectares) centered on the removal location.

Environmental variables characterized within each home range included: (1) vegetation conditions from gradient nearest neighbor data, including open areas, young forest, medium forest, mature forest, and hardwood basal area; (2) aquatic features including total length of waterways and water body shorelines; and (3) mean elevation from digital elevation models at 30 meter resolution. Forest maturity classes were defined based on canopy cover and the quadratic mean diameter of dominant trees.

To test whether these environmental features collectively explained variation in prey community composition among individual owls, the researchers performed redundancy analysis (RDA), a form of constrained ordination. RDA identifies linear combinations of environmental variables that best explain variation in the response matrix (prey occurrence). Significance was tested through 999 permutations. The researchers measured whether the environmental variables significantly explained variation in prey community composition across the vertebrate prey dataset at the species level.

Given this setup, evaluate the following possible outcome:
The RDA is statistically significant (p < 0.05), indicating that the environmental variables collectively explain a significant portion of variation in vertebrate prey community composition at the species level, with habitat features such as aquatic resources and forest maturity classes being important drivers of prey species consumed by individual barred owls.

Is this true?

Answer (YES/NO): NO